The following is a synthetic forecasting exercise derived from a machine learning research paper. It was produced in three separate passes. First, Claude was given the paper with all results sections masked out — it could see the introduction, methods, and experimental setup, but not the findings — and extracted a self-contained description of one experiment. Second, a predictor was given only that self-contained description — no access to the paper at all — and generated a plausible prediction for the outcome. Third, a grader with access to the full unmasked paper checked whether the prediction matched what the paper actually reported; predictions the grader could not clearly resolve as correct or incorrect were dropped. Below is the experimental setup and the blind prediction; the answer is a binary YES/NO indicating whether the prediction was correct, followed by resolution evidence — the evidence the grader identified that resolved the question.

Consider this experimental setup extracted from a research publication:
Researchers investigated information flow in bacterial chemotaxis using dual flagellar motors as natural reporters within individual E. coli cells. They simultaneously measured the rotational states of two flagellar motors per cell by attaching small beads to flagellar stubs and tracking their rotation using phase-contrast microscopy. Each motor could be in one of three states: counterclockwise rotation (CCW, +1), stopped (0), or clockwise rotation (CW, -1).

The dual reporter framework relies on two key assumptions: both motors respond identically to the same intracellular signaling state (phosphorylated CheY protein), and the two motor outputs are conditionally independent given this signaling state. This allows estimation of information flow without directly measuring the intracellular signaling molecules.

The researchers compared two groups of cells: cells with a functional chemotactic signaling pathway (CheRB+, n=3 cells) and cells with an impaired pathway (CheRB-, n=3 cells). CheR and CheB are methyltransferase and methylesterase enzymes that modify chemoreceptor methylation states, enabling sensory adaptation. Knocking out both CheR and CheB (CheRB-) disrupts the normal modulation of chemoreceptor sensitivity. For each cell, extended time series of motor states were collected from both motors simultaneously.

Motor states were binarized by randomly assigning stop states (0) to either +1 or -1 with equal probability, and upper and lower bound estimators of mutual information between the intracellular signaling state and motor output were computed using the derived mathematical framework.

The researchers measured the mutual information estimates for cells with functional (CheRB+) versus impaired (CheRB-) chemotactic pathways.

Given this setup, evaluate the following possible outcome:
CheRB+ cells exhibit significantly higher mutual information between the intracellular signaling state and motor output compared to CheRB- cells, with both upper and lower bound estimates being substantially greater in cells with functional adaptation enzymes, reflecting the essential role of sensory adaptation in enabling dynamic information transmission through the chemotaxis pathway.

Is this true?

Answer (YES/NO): YES